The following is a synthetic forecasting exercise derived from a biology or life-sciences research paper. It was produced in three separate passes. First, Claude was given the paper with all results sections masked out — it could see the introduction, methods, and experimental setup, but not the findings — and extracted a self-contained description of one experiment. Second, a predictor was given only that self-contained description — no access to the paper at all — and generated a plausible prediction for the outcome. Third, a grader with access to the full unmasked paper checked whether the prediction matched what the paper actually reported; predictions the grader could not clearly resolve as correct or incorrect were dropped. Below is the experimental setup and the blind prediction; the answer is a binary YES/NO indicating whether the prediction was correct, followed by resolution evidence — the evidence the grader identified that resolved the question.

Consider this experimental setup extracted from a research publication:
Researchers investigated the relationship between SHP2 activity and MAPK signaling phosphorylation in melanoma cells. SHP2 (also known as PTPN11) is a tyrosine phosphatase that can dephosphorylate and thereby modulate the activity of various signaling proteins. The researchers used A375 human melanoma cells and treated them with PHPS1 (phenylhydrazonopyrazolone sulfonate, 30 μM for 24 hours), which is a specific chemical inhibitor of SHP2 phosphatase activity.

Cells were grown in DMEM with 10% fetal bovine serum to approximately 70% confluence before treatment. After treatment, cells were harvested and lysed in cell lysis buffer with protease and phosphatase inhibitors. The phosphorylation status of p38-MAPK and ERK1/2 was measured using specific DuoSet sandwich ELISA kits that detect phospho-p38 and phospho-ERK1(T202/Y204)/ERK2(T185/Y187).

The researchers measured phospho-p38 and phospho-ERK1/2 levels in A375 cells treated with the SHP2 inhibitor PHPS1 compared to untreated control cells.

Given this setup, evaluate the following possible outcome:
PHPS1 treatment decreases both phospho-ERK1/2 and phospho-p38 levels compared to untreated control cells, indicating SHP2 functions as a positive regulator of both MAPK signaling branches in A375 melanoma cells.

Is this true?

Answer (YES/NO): NO